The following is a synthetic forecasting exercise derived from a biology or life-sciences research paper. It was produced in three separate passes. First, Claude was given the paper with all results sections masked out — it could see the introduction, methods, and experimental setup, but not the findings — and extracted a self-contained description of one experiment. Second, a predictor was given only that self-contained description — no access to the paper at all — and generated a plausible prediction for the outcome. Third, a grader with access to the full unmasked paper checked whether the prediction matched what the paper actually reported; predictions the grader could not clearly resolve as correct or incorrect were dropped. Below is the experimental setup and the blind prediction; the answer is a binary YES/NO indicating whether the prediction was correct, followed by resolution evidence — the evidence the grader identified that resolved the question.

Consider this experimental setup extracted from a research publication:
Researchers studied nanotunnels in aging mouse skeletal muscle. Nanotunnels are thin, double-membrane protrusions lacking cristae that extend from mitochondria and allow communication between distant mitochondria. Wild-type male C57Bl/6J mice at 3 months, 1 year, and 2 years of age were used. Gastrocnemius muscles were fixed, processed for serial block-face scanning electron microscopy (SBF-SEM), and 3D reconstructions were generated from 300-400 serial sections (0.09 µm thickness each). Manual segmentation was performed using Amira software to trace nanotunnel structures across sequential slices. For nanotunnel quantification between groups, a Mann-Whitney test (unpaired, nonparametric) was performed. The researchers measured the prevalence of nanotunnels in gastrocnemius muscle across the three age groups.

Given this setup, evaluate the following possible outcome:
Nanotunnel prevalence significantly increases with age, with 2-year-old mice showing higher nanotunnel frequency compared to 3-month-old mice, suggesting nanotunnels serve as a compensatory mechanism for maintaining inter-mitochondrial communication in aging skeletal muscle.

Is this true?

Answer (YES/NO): NO